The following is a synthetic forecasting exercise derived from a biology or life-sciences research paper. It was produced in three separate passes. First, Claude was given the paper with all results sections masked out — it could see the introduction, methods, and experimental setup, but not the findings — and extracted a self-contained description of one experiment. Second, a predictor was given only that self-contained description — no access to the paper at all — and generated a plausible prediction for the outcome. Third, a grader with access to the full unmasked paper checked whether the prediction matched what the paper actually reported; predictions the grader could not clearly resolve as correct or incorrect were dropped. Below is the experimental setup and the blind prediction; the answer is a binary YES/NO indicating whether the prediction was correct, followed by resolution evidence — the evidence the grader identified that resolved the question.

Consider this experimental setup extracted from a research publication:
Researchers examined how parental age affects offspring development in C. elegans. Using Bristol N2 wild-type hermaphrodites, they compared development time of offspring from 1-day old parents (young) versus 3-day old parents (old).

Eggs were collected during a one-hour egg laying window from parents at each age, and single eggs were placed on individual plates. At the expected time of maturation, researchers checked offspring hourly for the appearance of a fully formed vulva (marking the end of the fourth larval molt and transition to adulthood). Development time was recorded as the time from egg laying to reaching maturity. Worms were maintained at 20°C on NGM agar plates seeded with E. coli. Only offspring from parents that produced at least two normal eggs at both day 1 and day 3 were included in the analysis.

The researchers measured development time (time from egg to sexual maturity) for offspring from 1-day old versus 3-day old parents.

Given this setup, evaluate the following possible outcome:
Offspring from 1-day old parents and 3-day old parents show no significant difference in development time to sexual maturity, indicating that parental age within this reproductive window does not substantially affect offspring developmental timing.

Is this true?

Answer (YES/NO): NO